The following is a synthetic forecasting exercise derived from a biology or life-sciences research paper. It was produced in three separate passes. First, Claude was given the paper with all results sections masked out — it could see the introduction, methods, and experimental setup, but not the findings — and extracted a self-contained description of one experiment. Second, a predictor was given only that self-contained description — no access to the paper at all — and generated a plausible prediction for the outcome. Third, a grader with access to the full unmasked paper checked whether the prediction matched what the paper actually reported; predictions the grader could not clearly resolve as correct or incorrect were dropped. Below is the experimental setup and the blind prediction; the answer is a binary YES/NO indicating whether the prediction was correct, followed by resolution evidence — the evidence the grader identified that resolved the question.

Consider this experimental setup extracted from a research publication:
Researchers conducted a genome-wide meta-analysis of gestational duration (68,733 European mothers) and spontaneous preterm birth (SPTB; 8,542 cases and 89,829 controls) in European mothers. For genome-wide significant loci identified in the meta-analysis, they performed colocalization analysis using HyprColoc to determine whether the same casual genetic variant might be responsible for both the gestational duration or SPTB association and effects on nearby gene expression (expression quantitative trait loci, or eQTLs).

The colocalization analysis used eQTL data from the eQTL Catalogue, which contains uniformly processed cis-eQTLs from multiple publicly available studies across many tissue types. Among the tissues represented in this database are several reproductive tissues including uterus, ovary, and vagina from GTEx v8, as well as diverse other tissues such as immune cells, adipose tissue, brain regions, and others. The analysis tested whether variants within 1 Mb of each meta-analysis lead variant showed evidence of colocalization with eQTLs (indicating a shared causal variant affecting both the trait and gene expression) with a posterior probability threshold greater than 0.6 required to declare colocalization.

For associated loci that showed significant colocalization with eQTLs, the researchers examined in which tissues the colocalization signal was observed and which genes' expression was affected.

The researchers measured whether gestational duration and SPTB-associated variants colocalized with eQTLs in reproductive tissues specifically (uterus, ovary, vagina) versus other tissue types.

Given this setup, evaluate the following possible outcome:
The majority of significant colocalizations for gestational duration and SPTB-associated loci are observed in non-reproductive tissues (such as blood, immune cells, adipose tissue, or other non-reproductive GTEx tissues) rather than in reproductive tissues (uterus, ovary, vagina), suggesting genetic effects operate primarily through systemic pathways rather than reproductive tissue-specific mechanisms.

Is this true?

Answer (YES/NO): NO